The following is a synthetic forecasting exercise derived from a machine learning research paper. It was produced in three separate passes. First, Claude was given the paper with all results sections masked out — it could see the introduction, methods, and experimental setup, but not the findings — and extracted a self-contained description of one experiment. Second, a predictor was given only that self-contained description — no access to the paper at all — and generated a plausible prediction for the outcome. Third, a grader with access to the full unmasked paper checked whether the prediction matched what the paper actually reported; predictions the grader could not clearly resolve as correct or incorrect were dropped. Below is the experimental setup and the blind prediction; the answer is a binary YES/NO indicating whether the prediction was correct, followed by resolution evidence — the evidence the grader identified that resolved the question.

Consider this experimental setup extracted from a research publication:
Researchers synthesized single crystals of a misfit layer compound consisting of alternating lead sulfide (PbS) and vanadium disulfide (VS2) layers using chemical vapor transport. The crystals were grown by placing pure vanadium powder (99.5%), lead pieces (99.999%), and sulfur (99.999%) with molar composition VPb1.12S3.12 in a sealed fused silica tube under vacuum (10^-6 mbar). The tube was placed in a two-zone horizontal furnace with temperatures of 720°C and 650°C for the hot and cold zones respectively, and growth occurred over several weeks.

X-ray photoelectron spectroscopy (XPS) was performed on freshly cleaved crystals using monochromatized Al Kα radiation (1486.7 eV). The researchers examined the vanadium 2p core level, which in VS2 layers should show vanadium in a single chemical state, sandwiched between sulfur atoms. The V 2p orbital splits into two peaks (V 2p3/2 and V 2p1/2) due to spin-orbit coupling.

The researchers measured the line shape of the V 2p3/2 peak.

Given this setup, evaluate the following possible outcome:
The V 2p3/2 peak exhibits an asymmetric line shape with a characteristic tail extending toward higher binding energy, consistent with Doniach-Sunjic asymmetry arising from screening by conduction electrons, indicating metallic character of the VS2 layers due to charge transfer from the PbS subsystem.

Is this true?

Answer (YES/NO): NO